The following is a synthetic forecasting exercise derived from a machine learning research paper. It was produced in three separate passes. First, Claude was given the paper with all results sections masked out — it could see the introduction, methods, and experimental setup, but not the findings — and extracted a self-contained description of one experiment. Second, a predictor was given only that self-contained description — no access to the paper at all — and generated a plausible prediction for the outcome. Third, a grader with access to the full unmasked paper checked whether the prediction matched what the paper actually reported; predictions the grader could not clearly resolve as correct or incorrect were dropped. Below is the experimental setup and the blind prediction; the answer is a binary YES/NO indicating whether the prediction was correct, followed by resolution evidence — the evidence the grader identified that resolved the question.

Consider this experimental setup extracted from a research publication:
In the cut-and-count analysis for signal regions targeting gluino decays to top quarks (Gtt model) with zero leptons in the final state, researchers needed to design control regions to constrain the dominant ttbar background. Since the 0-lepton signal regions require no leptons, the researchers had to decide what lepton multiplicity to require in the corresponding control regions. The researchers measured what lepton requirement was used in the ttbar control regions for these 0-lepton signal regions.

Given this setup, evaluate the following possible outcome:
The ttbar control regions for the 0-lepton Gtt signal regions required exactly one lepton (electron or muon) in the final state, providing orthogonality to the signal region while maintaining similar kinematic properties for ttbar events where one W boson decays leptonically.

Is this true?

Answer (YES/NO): YES